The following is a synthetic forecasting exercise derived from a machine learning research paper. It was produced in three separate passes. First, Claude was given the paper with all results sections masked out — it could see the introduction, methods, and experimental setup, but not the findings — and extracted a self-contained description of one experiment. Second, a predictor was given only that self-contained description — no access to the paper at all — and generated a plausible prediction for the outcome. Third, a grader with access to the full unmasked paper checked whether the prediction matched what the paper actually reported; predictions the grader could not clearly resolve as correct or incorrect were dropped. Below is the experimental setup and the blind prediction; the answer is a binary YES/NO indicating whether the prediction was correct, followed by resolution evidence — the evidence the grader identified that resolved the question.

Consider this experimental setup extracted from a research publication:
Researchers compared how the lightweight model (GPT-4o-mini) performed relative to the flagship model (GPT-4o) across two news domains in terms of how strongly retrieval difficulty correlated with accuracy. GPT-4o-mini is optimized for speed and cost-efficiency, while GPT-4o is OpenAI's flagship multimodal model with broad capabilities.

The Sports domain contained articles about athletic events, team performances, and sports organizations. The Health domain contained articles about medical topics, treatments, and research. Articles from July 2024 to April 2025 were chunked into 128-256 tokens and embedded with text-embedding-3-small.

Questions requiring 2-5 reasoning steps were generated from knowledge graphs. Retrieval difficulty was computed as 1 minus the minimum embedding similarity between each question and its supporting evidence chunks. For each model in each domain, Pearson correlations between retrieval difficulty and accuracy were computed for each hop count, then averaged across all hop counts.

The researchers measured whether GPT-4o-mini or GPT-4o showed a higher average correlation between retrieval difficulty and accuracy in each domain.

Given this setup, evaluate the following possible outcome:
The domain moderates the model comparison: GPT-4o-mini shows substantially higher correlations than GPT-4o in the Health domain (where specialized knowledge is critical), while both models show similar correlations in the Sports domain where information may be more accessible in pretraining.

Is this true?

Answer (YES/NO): NO